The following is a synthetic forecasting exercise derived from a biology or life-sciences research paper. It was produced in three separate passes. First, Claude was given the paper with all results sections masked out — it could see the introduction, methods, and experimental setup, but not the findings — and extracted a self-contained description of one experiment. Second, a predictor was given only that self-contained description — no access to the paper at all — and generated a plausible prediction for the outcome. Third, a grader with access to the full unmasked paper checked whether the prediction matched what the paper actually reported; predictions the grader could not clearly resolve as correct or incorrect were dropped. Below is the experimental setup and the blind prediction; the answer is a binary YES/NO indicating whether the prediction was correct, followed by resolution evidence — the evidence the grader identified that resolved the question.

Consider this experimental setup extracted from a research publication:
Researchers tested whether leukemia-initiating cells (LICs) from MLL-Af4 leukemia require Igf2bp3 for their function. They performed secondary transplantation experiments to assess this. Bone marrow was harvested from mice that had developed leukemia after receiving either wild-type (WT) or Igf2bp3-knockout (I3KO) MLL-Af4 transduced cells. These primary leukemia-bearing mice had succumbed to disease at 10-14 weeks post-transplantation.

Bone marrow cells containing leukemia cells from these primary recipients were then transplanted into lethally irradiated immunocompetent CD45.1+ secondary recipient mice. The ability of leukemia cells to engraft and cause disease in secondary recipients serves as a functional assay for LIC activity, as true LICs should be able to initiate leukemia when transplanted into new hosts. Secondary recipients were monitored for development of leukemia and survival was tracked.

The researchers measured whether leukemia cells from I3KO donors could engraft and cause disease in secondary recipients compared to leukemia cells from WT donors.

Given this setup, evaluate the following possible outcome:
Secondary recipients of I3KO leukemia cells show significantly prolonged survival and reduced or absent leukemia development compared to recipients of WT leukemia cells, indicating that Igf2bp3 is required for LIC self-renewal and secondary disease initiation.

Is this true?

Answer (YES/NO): YES